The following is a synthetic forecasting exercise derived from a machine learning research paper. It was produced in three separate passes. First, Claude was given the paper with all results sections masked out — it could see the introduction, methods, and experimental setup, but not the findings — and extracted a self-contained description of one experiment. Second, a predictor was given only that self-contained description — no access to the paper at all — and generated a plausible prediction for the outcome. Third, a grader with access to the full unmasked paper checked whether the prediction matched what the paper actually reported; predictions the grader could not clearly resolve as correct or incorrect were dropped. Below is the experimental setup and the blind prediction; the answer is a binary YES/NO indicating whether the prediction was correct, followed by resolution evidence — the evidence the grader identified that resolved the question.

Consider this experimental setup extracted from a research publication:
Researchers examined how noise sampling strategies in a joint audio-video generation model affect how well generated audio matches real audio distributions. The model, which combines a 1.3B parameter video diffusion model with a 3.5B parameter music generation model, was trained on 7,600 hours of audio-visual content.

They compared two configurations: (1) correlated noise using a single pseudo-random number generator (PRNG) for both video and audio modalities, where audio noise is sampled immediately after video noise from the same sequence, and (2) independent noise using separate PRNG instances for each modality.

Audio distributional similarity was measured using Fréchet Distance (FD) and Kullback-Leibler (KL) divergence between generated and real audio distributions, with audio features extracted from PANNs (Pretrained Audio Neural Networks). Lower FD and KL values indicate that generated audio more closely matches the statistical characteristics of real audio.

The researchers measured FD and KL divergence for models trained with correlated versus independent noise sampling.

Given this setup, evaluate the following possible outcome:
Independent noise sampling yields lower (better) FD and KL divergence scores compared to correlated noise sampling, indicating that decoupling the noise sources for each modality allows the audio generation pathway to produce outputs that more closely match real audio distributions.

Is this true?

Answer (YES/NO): YES